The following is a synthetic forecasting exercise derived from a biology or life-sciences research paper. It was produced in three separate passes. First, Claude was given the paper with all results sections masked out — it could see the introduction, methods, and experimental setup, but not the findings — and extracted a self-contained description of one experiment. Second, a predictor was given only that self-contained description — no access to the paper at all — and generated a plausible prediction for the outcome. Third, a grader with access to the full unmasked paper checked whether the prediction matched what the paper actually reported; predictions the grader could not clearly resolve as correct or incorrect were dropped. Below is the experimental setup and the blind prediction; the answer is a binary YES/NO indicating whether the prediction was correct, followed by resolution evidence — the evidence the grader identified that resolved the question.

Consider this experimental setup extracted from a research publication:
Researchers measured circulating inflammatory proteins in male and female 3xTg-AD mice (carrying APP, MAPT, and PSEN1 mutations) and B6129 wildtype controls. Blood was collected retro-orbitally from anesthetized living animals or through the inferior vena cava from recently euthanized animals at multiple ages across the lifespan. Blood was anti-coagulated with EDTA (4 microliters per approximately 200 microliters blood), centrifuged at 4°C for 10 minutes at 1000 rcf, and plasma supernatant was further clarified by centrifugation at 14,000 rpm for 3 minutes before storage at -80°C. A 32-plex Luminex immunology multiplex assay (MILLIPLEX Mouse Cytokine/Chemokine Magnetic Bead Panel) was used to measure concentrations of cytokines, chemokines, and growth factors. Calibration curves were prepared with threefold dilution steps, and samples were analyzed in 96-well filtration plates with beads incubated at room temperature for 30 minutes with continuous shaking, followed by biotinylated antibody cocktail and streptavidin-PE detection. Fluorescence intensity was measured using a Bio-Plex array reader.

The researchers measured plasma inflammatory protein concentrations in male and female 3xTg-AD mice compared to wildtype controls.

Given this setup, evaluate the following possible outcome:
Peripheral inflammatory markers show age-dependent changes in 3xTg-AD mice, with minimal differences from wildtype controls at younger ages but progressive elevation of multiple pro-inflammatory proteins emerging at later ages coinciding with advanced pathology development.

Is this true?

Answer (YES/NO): NO